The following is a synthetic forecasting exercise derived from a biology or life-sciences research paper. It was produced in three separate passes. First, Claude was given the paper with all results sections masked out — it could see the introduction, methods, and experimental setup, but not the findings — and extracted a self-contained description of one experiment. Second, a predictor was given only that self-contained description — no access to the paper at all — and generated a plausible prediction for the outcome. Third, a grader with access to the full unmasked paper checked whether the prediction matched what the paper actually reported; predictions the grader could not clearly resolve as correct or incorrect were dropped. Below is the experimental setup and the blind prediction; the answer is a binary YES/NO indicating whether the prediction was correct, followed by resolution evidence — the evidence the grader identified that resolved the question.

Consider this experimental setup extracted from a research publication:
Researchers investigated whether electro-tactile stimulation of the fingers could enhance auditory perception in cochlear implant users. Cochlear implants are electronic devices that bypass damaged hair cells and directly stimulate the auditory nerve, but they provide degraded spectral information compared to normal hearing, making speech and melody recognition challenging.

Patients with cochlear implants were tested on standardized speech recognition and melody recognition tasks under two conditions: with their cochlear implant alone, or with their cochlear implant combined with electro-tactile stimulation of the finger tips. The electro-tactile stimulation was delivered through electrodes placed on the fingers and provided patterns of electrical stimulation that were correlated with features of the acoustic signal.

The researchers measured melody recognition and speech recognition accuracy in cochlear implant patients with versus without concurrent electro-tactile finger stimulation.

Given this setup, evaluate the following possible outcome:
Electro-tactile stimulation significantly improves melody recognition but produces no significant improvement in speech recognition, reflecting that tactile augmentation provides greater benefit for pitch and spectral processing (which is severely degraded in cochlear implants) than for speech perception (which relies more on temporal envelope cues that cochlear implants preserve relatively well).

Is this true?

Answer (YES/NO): NO